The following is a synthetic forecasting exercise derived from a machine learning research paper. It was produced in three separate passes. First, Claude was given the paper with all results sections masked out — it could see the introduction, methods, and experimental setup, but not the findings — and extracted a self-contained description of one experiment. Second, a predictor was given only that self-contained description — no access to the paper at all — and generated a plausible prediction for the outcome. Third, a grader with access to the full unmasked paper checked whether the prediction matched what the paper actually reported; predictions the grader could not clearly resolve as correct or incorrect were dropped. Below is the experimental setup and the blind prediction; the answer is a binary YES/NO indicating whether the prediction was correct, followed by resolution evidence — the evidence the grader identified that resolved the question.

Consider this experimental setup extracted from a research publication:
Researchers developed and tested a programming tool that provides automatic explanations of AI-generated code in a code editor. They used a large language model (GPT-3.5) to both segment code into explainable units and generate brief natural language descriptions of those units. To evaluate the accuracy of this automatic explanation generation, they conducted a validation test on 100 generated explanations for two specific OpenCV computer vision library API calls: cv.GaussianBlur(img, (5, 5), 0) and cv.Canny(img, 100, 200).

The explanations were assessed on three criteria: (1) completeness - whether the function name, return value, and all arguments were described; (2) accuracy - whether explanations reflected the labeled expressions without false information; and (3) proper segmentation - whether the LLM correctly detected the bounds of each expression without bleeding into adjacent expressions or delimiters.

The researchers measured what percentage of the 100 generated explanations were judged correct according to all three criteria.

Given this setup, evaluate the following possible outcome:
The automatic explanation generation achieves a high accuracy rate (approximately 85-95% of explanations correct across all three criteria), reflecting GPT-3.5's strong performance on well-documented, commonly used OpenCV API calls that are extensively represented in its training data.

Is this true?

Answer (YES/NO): NO